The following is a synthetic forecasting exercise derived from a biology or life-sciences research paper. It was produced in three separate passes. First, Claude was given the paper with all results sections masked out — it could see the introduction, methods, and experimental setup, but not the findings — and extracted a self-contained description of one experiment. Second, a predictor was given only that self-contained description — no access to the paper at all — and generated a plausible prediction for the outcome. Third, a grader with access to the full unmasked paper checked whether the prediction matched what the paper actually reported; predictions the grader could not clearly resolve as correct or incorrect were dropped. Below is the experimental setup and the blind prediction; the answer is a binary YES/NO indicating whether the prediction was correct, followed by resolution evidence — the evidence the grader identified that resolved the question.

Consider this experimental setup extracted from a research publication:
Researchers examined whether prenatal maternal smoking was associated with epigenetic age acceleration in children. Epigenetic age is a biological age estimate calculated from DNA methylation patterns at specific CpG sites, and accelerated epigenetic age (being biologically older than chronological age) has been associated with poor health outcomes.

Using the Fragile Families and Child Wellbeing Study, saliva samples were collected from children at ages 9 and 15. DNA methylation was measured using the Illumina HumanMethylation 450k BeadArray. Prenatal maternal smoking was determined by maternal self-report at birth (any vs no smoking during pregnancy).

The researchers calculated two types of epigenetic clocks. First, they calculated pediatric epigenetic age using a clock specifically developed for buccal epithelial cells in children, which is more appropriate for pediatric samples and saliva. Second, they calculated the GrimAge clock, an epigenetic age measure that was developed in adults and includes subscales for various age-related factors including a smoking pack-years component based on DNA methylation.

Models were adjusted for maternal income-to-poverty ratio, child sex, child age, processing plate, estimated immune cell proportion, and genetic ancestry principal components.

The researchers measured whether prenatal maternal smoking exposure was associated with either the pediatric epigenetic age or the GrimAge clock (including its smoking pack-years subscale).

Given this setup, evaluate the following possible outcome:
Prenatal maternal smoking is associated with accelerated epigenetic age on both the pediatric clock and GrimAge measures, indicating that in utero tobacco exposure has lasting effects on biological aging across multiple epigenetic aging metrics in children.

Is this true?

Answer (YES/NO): NO